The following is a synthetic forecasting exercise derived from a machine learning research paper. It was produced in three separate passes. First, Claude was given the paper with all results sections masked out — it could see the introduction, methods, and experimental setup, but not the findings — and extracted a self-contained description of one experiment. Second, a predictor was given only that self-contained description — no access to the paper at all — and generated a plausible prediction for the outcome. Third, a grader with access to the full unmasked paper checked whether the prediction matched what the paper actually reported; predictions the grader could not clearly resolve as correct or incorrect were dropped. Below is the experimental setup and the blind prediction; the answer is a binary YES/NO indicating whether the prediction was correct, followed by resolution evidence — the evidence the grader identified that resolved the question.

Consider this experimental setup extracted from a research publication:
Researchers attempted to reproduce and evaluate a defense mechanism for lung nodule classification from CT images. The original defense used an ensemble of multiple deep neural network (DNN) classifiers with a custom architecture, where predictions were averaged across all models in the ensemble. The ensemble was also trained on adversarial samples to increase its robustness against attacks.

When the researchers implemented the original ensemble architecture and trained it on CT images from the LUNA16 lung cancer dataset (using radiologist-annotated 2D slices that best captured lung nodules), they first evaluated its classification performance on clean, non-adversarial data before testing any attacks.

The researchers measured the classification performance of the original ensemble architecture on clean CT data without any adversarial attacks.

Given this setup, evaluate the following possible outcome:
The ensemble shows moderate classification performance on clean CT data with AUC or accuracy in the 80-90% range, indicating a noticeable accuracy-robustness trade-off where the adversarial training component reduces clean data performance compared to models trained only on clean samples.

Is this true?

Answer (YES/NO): NO